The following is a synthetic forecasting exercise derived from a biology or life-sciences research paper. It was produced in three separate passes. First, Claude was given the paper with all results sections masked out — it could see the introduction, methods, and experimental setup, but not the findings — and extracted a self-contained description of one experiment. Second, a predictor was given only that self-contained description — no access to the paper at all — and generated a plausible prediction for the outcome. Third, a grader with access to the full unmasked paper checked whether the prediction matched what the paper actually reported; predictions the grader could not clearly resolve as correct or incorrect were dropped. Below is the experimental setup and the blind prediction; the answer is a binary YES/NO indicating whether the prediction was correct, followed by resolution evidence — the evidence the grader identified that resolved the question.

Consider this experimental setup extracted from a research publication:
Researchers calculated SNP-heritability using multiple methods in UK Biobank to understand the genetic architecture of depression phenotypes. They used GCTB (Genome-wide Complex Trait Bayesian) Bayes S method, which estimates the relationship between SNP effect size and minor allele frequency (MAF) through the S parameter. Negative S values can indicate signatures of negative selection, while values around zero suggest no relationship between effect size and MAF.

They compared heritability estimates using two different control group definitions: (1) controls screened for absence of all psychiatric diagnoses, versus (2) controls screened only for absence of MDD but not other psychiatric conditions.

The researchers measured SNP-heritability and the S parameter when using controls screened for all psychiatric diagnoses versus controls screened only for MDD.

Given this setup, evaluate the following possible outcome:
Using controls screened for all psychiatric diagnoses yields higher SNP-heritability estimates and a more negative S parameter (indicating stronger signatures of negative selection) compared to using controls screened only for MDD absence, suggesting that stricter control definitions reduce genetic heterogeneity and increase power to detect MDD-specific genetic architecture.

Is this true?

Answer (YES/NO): NO